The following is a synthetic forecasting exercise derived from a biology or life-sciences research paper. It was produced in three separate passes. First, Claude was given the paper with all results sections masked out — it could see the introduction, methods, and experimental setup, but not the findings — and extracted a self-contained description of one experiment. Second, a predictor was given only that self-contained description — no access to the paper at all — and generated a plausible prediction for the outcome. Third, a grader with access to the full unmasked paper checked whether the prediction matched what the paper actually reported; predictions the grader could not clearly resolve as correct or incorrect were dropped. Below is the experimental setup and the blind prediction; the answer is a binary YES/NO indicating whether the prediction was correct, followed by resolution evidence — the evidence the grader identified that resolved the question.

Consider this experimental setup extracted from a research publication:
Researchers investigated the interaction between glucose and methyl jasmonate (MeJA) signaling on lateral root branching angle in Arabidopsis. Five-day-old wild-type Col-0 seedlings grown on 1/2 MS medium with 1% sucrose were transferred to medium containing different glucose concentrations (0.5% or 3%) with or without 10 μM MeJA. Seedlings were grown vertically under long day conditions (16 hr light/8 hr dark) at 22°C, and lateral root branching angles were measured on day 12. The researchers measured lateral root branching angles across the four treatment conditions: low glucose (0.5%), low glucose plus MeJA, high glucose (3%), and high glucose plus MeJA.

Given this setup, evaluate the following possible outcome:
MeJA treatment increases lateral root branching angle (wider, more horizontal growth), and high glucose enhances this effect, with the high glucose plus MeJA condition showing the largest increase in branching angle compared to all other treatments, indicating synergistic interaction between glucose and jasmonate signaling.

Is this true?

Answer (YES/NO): NO